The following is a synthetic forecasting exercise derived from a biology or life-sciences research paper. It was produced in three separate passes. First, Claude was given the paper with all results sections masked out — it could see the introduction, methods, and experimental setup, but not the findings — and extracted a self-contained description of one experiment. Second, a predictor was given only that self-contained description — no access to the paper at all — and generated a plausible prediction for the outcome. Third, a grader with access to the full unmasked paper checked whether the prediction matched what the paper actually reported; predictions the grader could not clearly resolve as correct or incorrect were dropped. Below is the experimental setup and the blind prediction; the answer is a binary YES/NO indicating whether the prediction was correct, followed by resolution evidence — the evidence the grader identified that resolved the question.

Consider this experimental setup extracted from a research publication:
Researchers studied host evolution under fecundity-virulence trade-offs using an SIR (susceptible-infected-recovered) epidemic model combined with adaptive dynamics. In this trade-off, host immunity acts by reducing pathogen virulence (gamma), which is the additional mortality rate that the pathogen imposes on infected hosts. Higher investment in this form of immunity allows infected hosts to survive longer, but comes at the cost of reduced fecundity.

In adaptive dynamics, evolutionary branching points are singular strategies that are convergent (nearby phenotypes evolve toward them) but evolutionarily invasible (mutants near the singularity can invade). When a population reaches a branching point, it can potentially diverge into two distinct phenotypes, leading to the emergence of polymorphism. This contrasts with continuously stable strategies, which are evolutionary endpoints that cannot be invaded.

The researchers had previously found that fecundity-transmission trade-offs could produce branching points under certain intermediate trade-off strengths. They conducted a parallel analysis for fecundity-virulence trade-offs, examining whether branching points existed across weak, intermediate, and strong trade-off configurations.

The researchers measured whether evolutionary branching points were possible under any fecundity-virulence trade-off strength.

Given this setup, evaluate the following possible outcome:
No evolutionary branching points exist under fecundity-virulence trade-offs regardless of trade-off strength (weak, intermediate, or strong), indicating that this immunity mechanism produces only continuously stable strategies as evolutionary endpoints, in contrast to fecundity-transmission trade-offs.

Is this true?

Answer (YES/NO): YES